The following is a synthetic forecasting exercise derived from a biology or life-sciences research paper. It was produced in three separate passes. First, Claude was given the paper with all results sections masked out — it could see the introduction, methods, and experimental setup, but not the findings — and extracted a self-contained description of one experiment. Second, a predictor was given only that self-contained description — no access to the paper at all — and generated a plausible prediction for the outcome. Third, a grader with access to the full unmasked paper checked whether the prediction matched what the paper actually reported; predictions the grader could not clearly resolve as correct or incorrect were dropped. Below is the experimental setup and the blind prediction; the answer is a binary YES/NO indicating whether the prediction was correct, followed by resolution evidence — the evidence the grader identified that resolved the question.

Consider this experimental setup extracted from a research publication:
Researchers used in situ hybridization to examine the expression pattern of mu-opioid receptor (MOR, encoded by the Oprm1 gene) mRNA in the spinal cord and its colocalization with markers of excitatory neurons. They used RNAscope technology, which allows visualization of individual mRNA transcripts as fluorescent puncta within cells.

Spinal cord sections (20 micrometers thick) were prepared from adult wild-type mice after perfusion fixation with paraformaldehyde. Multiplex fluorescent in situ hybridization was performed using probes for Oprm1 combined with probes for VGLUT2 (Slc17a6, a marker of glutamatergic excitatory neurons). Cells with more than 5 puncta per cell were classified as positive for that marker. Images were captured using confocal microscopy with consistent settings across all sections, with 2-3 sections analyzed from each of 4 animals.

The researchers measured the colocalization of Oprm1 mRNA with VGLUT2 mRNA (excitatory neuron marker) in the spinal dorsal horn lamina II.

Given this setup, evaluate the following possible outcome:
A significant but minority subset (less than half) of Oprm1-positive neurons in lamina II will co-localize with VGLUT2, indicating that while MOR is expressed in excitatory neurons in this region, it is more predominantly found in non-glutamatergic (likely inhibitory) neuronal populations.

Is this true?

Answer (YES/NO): YES